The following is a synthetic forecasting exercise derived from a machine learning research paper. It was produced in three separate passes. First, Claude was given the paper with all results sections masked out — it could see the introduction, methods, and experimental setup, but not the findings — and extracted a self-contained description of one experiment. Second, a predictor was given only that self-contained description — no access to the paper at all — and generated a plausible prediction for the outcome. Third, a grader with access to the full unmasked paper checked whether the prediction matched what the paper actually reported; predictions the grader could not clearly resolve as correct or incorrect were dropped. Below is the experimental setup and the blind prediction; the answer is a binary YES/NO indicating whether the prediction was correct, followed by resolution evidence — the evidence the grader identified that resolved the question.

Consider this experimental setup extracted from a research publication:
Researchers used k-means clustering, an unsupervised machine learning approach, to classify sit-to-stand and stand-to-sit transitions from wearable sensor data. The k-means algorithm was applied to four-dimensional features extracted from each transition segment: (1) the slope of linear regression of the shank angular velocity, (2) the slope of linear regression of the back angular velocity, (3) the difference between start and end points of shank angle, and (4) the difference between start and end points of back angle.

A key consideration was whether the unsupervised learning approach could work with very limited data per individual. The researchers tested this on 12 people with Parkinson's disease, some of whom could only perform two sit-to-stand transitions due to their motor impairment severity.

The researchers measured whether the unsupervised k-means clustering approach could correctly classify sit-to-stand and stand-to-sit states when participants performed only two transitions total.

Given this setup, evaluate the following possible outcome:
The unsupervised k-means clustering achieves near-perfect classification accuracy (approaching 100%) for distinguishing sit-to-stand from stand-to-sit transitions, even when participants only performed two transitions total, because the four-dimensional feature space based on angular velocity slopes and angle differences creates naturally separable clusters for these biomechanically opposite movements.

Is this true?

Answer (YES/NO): YES